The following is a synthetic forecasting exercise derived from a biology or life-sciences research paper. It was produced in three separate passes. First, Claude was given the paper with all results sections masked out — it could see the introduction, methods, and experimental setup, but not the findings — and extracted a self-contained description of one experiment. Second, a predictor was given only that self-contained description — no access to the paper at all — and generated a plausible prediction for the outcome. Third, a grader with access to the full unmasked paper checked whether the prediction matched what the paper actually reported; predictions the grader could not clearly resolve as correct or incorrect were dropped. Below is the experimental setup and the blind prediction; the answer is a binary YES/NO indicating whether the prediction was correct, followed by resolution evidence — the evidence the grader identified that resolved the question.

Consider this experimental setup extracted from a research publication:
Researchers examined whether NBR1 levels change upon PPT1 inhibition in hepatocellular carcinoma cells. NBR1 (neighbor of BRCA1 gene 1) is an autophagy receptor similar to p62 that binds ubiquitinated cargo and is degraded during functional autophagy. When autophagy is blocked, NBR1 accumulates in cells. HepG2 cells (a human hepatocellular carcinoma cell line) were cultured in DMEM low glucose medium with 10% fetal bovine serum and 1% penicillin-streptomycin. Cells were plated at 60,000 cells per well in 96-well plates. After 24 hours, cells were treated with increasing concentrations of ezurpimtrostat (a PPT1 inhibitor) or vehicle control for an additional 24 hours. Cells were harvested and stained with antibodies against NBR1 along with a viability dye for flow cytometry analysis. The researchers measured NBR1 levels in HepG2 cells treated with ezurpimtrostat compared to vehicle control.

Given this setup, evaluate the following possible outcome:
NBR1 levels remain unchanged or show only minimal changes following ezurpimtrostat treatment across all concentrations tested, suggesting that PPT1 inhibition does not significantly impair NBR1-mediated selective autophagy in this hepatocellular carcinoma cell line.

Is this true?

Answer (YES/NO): NO